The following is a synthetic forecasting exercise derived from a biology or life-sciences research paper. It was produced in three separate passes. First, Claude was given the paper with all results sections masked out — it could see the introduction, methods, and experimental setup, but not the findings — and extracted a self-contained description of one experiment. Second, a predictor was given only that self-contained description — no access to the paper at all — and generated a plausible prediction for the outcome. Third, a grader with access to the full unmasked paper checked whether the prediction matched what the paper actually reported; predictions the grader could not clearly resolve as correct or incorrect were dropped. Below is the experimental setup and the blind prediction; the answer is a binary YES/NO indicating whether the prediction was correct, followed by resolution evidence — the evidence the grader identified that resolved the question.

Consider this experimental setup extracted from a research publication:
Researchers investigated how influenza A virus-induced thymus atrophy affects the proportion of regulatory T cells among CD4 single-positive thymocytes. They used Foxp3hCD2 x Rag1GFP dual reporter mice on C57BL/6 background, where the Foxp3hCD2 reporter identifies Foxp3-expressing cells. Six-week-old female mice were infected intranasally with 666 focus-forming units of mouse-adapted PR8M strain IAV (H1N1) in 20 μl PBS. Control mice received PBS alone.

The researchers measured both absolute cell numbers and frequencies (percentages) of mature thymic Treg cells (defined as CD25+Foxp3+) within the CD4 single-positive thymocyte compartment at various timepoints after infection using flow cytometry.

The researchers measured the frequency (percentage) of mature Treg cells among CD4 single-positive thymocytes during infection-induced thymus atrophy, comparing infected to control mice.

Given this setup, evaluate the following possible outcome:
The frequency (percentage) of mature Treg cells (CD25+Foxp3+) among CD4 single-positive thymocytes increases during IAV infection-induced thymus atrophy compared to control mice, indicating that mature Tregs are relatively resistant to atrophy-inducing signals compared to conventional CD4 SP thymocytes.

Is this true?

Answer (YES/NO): YES